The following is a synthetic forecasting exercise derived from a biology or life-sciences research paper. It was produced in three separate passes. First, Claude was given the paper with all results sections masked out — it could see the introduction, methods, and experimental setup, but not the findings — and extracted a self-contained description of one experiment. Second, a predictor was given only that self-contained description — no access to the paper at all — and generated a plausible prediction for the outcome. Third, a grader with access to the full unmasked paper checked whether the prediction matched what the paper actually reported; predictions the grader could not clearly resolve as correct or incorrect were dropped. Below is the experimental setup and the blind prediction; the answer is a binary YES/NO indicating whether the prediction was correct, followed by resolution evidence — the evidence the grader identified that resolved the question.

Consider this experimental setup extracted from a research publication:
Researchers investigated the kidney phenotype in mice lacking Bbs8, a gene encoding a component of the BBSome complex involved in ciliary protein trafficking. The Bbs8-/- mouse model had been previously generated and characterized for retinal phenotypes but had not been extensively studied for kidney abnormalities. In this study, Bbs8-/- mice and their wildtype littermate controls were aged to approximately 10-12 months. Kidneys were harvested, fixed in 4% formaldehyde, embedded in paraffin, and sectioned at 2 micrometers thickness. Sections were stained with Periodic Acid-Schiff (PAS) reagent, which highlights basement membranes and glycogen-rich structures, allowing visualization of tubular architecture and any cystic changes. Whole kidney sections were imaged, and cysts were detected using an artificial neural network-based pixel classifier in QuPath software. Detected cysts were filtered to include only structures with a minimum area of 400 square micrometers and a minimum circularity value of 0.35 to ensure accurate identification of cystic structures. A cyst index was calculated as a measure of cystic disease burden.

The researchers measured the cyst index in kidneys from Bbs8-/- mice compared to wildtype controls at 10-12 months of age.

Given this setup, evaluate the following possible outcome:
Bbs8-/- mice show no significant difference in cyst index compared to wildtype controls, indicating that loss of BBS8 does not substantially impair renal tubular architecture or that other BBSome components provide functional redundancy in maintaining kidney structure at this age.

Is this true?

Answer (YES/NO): NO